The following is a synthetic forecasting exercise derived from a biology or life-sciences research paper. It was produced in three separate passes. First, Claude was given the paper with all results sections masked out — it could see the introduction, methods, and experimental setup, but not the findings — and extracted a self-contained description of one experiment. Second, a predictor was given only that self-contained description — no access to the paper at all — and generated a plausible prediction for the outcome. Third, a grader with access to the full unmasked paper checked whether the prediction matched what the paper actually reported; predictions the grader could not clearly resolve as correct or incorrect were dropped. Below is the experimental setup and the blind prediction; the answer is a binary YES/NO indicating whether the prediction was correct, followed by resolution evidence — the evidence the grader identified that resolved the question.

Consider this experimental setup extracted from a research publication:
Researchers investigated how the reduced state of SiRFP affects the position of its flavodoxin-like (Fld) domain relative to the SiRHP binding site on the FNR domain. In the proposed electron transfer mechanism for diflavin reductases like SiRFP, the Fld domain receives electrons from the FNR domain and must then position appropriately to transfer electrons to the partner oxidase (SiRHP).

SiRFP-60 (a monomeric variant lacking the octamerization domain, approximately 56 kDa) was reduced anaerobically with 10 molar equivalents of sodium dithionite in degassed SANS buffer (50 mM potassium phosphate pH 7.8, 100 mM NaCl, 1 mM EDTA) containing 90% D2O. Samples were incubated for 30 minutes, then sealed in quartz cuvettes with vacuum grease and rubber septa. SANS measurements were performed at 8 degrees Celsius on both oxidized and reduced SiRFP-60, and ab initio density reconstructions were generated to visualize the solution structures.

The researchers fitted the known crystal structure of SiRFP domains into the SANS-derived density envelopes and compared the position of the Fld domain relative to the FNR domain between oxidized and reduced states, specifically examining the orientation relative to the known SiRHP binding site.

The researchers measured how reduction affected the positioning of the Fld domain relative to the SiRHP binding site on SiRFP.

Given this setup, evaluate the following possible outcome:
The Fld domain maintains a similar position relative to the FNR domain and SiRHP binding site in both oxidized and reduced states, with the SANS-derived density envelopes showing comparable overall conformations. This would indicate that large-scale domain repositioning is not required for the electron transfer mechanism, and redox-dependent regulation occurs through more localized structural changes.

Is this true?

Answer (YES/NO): NO